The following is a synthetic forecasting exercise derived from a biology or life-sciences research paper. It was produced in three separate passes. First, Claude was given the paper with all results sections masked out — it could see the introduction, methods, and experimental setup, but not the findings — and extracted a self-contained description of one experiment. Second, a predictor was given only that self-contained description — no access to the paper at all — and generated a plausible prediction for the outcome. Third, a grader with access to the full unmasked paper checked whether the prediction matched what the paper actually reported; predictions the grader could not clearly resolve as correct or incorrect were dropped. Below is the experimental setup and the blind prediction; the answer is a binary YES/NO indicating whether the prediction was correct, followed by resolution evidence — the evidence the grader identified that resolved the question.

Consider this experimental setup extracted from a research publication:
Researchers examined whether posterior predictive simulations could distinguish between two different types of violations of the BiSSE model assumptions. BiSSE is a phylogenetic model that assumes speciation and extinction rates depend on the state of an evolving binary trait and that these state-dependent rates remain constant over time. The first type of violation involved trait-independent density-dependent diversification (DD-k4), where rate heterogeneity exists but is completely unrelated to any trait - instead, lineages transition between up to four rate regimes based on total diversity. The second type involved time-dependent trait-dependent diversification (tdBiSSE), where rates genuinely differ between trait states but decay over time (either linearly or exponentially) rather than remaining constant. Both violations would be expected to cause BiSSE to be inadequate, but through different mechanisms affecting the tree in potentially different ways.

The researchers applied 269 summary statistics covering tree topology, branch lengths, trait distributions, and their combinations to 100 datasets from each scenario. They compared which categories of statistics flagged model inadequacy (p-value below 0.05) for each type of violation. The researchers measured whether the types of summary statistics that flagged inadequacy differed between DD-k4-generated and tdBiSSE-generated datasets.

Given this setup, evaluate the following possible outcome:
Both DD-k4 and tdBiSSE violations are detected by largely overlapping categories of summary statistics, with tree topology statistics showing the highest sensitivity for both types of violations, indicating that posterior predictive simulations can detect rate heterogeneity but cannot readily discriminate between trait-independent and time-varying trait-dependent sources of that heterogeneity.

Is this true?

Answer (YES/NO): NO